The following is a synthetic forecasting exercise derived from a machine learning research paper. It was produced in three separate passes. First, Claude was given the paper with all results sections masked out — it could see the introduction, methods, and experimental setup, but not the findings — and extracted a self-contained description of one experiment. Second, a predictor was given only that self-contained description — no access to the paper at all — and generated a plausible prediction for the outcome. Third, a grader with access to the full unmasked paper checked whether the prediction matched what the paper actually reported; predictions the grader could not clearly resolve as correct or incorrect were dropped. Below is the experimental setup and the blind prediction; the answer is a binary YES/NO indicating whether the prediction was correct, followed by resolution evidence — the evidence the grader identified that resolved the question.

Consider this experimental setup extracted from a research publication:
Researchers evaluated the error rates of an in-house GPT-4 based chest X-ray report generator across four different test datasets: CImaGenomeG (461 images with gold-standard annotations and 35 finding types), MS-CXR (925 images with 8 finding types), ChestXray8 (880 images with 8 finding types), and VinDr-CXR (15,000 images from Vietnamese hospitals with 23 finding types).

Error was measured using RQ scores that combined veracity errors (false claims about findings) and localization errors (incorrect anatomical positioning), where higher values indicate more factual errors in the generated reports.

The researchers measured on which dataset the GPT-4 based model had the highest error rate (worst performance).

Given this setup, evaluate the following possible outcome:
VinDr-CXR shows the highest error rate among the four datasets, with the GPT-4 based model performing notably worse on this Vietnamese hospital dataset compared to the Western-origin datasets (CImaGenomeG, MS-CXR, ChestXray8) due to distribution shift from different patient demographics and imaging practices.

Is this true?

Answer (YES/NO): NO